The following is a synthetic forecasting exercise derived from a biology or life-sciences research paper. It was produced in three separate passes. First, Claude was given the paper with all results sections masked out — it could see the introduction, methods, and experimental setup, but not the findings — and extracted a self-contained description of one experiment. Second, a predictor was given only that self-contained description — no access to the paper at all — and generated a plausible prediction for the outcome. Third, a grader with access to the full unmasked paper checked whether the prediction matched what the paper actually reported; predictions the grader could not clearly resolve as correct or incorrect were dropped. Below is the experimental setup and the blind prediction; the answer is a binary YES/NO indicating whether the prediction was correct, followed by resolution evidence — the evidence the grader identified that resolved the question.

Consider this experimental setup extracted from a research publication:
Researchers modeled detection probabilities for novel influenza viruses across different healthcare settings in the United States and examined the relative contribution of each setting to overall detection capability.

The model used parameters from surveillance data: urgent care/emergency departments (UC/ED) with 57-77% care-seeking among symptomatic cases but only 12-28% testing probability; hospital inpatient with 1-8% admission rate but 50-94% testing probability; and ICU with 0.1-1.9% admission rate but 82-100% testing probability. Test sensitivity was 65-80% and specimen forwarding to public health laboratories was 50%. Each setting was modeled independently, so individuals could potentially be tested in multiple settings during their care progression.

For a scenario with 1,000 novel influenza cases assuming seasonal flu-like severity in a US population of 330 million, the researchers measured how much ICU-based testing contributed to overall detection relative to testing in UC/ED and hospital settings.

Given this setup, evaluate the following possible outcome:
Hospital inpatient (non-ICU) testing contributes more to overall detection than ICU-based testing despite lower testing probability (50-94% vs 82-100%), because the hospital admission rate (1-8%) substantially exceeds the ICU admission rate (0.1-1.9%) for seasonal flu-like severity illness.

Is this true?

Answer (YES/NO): YES